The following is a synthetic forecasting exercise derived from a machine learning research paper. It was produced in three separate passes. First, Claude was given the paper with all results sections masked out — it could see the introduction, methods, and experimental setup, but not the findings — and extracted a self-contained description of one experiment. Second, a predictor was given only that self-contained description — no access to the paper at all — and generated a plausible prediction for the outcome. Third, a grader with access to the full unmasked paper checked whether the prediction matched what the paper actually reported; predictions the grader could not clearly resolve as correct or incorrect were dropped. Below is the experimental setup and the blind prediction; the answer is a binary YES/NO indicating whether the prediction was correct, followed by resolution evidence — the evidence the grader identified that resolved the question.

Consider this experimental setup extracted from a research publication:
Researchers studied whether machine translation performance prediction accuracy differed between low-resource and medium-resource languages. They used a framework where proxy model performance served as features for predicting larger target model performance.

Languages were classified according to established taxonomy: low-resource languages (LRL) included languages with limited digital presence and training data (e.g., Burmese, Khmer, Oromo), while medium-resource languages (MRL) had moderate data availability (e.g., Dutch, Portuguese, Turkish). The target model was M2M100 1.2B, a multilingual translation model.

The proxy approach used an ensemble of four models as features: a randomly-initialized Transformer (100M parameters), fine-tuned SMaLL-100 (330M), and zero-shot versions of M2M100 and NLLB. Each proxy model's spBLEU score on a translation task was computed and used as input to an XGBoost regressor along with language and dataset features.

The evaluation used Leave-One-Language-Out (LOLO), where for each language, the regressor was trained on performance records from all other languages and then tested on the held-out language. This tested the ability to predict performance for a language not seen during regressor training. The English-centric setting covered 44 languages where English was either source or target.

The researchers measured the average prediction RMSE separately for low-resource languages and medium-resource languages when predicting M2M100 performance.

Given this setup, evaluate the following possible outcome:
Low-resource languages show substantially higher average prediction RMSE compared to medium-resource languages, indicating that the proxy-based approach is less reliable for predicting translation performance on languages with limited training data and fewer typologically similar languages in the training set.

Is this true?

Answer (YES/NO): NO